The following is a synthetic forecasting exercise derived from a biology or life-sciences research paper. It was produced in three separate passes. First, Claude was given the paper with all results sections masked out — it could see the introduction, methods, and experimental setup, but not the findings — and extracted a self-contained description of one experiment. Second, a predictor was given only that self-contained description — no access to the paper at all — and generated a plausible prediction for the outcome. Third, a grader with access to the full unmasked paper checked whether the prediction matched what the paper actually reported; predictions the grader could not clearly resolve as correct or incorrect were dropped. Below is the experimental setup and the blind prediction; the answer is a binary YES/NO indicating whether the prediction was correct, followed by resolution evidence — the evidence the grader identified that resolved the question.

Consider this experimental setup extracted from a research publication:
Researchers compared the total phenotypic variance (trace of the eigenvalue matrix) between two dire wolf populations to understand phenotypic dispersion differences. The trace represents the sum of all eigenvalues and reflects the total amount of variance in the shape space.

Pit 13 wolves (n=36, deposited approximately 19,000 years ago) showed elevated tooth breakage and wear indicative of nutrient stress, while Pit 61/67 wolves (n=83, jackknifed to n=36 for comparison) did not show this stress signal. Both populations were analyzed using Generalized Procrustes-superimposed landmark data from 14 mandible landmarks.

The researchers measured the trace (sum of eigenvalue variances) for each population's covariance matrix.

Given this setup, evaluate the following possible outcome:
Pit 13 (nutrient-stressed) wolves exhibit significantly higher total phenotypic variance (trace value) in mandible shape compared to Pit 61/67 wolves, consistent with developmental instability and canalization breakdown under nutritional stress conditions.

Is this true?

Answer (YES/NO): YES